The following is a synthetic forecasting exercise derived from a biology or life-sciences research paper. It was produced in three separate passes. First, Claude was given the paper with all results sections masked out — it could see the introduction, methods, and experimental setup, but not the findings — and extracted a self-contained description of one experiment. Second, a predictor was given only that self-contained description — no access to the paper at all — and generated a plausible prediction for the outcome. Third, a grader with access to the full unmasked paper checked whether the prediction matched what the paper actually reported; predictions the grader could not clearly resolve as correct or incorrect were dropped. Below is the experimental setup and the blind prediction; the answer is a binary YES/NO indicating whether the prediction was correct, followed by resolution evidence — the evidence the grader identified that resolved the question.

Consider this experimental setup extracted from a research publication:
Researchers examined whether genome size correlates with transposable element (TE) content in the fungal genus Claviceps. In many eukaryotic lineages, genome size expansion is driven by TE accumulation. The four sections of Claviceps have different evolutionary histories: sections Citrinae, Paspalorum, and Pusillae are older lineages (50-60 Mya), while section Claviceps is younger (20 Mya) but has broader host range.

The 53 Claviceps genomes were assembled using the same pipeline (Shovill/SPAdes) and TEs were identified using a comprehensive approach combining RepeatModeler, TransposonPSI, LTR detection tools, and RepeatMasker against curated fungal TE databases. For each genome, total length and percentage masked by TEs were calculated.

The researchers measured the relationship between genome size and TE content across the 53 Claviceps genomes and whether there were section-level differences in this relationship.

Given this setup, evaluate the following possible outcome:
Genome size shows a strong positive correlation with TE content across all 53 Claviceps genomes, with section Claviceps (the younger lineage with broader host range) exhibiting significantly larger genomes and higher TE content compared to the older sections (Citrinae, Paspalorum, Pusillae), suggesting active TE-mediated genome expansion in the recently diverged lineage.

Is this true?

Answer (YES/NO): NO